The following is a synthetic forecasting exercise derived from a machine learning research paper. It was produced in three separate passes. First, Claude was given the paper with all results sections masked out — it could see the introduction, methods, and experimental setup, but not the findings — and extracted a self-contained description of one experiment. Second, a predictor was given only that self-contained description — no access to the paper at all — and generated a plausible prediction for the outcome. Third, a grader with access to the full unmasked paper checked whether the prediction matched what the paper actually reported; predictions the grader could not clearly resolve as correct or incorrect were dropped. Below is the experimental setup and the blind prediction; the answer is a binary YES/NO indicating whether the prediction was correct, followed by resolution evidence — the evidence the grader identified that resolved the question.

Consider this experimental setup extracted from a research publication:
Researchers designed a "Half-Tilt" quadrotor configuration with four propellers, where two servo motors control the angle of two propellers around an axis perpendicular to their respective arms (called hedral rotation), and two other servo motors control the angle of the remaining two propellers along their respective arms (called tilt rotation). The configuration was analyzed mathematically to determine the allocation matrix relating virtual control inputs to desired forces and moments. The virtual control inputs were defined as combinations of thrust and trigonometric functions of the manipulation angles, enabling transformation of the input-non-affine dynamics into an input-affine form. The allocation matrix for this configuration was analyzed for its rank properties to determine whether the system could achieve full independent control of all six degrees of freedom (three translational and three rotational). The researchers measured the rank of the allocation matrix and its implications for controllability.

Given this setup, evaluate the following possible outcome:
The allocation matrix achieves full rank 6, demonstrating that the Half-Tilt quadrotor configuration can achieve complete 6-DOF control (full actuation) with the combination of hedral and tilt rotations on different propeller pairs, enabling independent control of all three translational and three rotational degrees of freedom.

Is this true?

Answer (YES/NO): NO